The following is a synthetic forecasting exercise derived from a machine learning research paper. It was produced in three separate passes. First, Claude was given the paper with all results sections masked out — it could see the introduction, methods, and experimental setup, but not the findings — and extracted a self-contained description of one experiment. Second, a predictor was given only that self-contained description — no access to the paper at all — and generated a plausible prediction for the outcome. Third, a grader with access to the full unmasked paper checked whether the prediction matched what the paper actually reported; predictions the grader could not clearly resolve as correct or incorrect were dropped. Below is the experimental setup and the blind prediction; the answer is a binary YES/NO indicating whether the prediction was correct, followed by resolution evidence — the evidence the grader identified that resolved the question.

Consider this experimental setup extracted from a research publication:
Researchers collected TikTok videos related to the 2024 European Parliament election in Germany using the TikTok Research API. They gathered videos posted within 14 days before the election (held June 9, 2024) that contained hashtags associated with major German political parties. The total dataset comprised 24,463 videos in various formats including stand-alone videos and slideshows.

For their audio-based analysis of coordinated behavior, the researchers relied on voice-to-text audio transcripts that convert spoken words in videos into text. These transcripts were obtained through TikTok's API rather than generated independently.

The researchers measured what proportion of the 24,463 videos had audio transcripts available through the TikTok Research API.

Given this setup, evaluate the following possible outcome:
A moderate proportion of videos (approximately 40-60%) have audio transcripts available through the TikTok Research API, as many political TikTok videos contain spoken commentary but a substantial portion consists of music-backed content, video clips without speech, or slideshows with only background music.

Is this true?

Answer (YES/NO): NO